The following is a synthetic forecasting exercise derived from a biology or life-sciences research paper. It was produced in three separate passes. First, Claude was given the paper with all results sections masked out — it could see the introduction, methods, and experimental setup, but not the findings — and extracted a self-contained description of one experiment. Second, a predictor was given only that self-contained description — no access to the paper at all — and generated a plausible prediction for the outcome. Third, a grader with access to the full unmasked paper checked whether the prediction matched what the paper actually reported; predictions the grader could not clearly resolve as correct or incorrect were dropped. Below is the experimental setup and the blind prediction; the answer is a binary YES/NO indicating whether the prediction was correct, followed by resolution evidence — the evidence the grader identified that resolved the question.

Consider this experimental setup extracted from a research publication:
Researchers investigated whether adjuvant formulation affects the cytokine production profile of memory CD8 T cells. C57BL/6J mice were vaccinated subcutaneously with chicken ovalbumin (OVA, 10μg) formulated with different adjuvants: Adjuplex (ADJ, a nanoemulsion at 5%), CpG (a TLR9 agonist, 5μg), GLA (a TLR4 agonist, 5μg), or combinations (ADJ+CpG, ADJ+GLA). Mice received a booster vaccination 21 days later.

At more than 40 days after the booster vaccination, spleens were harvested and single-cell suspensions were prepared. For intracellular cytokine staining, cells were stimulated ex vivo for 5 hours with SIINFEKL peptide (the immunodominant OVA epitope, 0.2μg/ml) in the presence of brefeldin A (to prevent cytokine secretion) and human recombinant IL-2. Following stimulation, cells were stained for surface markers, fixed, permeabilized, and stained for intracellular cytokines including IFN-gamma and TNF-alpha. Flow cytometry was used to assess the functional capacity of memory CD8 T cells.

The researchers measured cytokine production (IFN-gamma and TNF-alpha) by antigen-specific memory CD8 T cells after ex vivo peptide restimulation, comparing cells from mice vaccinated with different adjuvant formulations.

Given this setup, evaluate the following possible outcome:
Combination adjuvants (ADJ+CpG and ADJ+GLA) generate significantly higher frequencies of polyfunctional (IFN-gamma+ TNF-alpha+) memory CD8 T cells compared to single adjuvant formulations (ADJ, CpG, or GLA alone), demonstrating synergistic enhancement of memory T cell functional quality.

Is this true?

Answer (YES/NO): NO